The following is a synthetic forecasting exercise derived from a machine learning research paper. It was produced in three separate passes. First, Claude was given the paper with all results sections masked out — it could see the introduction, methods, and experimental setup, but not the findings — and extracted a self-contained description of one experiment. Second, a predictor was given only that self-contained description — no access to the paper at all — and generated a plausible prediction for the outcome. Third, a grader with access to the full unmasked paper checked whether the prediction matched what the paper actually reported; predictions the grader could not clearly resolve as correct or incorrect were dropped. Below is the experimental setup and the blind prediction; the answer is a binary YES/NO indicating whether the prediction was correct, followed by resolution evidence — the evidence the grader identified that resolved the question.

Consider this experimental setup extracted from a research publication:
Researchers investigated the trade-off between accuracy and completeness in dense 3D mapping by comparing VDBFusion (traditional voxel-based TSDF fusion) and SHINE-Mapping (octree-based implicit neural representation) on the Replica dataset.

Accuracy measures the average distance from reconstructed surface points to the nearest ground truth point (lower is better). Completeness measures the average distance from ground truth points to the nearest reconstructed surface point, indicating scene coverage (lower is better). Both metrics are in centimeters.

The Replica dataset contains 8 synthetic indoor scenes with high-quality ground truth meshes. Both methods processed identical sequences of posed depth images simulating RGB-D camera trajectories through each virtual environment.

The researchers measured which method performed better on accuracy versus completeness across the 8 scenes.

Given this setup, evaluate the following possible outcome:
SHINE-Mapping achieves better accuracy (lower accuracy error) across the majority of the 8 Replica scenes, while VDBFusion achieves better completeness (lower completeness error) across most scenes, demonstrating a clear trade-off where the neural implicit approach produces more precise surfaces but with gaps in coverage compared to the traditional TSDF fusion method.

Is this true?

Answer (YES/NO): NO